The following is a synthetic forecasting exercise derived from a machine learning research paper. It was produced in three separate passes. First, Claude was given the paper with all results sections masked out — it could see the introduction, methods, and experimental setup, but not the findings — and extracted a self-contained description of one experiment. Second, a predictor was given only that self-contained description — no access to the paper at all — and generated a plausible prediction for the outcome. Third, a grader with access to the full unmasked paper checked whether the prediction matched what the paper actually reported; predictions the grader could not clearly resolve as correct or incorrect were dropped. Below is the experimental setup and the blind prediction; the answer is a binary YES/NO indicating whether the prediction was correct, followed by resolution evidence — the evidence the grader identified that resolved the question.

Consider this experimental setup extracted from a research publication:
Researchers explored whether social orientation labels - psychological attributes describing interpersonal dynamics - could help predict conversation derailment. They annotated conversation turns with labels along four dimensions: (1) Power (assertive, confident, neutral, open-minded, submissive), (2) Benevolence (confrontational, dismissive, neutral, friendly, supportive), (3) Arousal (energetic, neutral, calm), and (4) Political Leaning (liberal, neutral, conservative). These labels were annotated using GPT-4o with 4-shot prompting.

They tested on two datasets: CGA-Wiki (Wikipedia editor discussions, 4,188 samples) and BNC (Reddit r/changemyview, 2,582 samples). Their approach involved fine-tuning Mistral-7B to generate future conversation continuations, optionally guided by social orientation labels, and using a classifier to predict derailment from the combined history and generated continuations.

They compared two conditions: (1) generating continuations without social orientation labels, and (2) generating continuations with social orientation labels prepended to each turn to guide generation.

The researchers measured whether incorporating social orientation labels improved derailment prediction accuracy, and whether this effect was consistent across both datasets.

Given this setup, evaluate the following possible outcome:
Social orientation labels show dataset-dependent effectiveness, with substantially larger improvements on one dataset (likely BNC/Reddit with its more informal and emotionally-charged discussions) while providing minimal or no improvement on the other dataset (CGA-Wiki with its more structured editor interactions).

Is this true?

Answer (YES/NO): YES